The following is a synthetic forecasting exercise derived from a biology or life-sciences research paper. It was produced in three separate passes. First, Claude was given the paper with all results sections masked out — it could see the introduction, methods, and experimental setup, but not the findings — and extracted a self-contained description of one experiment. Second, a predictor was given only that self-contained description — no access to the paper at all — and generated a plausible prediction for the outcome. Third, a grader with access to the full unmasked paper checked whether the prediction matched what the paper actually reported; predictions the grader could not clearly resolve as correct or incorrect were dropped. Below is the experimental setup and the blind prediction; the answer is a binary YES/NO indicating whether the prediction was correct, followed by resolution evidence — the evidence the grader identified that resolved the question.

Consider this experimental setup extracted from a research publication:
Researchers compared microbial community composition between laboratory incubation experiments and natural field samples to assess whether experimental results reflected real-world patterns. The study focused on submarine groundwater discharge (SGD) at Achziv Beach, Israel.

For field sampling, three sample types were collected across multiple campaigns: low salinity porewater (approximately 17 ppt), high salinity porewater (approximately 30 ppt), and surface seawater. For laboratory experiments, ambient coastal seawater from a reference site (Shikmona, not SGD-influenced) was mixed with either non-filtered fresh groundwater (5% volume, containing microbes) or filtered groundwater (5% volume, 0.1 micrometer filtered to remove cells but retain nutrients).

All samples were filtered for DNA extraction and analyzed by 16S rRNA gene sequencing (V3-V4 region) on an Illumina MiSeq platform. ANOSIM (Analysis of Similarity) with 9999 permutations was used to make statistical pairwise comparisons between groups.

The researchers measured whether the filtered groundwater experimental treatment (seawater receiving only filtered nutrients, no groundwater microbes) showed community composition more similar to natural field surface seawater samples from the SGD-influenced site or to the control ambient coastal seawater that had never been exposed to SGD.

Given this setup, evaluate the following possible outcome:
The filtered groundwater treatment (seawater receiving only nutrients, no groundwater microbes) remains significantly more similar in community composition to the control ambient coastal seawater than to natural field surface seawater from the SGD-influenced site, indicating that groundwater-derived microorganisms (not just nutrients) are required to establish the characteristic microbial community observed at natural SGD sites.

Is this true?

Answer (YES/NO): NO